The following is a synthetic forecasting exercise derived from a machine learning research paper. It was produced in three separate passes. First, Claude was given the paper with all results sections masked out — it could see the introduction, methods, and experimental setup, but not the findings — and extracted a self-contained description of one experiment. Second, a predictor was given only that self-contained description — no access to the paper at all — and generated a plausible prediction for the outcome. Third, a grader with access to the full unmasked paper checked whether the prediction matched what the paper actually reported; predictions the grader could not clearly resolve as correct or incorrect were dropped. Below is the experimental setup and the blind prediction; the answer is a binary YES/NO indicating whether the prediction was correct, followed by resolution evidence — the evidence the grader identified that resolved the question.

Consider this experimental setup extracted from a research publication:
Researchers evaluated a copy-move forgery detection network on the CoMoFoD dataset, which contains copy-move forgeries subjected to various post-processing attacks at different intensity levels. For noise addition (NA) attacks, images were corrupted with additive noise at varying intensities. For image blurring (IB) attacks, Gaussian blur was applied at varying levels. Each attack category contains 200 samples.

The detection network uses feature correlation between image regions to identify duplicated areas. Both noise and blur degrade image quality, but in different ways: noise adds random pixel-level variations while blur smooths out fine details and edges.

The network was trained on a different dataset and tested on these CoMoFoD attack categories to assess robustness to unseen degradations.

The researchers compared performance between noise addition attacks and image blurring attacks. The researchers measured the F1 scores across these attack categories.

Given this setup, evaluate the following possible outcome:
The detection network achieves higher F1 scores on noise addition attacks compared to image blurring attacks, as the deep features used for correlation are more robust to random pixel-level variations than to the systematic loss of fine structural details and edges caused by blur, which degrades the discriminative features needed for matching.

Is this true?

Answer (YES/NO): NO